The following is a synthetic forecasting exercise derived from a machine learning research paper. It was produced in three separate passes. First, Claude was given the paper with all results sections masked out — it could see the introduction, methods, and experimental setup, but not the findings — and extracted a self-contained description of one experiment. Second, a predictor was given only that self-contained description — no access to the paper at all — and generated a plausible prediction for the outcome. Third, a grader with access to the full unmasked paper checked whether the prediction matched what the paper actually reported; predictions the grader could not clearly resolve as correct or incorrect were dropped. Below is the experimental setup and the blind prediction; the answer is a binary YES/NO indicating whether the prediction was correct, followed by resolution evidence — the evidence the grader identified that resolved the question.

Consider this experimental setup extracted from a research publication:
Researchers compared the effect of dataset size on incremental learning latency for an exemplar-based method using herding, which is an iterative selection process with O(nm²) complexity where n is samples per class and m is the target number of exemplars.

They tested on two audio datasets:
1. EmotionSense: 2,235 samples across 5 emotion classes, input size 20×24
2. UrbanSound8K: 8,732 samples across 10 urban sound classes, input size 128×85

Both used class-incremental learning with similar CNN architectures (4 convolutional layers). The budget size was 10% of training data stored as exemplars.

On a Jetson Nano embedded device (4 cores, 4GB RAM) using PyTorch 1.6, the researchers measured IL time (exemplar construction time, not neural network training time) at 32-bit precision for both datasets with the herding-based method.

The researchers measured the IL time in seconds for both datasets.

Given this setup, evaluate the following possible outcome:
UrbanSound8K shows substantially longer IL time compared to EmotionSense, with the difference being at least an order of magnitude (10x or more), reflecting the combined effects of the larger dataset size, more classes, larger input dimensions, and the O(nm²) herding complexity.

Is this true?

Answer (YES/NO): YES